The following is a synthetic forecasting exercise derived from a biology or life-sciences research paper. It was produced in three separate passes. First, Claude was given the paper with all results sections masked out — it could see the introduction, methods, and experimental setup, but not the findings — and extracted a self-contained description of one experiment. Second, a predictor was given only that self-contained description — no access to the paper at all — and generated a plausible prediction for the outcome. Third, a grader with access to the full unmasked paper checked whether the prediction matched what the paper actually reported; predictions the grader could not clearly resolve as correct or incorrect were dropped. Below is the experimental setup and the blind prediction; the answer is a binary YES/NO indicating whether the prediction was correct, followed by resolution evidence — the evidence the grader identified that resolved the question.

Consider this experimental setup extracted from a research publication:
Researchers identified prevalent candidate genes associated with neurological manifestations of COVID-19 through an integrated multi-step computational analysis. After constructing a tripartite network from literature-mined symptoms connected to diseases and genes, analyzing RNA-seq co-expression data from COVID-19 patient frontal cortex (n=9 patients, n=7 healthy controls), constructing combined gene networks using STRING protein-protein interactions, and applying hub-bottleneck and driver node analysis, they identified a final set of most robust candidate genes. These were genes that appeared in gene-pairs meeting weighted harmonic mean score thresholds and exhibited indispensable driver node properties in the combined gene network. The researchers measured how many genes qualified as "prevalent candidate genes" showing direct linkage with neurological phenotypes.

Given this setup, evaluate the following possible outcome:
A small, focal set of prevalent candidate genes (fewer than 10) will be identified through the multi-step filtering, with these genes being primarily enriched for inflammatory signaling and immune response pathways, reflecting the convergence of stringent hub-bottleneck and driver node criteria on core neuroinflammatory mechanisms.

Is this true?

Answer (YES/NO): NO